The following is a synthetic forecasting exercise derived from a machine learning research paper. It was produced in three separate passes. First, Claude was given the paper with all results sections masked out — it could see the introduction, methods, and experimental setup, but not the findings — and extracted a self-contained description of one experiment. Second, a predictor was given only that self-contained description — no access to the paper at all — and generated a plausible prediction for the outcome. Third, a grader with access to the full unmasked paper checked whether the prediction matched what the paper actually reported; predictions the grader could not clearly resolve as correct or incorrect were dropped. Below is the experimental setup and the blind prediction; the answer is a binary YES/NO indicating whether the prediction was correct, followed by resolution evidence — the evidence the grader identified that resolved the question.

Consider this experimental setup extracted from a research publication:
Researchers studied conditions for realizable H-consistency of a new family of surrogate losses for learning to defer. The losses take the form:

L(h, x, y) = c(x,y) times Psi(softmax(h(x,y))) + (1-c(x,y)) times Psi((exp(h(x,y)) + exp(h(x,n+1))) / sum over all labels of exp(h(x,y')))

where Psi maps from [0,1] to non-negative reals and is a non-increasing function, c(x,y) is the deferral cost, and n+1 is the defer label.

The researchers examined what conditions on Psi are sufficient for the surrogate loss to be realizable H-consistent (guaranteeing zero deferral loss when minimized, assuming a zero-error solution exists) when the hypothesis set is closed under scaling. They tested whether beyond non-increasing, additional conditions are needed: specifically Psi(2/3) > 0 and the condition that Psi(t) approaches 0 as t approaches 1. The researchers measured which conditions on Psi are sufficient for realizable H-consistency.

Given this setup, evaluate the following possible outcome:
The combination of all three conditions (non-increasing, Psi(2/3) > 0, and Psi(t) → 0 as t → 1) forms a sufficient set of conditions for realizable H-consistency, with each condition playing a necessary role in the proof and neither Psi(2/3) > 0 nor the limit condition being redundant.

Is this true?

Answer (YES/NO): YES